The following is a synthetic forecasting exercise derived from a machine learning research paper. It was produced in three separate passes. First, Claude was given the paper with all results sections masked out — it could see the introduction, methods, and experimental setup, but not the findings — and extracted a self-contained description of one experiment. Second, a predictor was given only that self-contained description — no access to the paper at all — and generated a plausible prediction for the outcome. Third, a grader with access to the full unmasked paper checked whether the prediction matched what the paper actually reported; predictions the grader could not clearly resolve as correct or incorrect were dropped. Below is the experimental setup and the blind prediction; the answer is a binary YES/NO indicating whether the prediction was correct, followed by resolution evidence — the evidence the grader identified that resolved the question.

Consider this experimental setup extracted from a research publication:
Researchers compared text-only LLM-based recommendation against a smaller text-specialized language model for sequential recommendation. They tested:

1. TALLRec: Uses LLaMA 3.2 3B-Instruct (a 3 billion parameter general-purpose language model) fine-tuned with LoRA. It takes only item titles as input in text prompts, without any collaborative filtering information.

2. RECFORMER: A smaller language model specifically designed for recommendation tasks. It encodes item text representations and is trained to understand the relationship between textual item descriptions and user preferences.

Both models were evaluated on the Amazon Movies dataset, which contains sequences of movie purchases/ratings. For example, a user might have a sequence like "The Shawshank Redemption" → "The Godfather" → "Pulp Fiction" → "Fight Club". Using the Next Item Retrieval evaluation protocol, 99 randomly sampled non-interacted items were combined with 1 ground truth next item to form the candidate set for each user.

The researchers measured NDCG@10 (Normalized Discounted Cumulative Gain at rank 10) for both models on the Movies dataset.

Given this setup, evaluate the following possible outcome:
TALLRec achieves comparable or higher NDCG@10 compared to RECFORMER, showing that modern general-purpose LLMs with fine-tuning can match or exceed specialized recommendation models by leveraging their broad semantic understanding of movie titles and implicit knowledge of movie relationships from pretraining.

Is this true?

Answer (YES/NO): NO